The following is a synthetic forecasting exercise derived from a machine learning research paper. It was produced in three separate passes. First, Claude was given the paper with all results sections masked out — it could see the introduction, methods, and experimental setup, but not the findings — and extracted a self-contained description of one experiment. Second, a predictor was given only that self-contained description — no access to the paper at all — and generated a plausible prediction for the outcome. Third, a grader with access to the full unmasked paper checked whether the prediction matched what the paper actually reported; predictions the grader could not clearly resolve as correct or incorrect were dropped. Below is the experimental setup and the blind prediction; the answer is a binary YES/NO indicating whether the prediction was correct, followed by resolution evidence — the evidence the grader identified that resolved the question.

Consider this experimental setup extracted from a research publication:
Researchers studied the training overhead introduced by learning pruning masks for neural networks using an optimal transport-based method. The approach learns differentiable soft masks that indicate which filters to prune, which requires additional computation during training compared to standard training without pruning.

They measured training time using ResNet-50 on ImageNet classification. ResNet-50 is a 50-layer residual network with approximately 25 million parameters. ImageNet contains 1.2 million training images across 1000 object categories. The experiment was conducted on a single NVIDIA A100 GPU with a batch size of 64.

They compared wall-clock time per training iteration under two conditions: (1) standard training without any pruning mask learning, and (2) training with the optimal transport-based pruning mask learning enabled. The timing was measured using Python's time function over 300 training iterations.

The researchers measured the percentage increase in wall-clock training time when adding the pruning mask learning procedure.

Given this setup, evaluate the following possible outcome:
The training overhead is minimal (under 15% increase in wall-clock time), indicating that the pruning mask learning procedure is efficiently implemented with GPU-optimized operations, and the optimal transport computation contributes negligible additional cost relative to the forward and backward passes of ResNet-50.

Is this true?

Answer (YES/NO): YES